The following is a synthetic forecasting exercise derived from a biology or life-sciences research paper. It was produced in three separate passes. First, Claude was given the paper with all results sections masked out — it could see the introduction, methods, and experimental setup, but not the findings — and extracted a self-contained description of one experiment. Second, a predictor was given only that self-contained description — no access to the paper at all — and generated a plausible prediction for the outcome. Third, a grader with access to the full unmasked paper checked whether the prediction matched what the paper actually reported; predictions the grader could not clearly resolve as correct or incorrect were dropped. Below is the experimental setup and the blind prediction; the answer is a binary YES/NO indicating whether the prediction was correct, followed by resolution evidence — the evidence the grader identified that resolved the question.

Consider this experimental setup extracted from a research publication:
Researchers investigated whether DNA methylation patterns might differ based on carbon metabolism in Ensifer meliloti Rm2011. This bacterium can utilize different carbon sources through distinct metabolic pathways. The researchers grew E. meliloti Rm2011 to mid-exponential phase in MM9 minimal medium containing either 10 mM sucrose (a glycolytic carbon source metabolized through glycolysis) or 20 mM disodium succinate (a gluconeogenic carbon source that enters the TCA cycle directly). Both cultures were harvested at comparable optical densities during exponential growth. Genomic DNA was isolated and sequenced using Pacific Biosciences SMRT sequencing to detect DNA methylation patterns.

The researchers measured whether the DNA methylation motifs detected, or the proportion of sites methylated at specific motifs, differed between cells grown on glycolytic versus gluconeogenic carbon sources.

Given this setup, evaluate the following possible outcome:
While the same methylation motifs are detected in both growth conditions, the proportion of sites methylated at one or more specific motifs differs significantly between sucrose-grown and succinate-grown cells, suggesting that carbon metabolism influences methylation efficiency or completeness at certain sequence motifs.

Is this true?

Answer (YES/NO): NO